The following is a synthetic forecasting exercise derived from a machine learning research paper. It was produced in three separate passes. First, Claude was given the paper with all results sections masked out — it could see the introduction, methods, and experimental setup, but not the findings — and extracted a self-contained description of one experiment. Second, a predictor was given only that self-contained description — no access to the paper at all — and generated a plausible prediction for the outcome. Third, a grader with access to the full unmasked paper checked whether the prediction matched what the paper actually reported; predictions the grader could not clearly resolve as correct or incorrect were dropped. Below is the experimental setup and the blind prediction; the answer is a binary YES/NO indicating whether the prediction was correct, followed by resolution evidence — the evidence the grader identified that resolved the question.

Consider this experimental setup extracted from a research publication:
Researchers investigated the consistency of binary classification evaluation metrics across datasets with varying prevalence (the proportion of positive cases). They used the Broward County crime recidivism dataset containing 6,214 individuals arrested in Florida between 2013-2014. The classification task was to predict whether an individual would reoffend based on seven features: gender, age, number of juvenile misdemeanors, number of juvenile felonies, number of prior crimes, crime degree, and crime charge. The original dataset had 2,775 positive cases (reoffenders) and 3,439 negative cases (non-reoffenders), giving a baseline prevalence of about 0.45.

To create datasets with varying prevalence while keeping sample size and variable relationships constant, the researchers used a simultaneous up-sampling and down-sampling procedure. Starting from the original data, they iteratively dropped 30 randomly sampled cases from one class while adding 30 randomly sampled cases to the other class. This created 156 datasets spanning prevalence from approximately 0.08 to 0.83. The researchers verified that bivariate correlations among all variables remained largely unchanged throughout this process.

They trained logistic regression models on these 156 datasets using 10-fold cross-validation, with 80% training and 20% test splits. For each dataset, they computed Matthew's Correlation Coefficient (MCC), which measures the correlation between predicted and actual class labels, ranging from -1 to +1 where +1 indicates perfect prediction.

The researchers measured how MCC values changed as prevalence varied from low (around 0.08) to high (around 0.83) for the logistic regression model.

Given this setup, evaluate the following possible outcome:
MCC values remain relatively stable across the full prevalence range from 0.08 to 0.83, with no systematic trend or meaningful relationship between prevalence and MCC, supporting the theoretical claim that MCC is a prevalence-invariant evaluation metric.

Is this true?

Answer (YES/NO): NO